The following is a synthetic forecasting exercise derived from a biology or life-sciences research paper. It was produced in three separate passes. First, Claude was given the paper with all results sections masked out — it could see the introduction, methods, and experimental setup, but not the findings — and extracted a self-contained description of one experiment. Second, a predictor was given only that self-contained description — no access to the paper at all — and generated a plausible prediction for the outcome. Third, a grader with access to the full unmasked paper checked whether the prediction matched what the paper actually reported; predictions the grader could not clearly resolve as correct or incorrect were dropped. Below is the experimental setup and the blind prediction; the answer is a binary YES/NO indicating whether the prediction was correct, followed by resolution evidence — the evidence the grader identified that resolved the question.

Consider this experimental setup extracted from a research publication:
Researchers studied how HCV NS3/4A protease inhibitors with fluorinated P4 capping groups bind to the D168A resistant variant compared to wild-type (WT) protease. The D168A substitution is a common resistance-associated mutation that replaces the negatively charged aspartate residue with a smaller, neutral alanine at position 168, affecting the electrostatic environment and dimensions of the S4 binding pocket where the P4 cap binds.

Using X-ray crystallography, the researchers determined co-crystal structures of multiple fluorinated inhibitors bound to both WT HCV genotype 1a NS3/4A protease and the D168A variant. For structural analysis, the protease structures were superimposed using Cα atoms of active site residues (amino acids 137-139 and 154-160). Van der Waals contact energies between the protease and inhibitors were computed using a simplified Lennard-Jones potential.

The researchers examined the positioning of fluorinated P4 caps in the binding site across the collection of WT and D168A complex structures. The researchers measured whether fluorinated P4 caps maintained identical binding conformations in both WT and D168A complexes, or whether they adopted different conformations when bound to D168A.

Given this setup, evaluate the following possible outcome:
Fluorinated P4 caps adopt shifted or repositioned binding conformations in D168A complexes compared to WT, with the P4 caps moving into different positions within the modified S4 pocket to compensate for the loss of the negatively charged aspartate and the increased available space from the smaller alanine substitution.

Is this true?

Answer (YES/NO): YES